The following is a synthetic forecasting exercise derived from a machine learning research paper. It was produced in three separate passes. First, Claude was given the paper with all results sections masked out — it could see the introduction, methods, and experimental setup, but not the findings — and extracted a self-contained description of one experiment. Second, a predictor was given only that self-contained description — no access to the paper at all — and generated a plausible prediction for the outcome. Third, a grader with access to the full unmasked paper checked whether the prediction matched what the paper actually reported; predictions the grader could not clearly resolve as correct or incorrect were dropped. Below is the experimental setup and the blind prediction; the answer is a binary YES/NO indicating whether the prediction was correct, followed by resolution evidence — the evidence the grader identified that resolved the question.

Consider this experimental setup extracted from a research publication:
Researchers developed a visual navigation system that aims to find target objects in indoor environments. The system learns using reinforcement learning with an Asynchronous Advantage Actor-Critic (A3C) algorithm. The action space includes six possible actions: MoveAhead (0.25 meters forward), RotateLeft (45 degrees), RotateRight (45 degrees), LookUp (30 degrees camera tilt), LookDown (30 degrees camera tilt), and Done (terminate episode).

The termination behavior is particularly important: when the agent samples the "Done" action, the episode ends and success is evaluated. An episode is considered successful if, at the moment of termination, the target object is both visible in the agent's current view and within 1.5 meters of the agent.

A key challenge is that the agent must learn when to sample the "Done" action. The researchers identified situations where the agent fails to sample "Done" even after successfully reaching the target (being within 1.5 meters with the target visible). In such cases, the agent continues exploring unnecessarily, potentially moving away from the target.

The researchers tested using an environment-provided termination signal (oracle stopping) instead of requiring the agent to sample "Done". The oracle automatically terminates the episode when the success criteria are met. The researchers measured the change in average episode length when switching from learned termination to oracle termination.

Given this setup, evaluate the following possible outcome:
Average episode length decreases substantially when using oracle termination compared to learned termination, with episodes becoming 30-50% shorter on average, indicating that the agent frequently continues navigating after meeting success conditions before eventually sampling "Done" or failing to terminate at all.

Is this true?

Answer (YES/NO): NO